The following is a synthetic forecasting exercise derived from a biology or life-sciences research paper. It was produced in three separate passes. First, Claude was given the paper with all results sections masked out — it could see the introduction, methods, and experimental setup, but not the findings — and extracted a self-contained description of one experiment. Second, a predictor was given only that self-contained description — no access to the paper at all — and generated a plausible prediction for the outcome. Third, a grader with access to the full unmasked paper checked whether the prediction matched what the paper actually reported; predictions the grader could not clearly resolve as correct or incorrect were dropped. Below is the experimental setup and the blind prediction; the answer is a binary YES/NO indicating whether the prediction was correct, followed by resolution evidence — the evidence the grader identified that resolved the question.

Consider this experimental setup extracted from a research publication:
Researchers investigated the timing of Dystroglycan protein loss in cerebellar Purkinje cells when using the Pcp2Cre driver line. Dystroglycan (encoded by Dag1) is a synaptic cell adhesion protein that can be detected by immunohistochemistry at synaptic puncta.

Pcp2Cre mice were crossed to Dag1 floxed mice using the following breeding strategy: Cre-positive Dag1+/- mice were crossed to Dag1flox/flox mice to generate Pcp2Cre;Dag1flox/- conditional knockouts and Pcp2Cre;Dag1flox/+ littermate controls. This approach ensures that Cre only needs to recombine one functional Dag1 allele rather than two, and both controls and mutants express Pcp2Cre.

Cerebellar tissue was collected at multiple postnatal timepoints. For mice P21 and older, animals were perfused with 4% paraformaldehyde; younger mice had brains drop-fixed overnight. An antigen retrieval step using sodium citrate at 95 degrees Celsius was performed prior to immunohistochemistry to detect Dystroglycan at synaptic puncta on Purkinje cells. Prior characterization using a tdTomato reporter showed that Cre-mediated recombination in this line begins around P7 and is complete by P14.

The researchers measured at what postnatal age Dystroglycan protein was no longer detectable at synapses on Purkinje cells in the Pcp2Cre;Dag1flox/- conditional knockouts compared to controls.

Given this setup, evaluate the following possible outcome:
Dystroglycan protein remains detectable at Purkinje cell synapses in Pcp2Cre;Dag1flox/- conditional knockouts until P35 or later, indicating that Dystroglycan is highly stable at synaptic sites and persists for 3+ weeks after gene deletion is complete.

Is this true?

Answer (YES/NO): NO